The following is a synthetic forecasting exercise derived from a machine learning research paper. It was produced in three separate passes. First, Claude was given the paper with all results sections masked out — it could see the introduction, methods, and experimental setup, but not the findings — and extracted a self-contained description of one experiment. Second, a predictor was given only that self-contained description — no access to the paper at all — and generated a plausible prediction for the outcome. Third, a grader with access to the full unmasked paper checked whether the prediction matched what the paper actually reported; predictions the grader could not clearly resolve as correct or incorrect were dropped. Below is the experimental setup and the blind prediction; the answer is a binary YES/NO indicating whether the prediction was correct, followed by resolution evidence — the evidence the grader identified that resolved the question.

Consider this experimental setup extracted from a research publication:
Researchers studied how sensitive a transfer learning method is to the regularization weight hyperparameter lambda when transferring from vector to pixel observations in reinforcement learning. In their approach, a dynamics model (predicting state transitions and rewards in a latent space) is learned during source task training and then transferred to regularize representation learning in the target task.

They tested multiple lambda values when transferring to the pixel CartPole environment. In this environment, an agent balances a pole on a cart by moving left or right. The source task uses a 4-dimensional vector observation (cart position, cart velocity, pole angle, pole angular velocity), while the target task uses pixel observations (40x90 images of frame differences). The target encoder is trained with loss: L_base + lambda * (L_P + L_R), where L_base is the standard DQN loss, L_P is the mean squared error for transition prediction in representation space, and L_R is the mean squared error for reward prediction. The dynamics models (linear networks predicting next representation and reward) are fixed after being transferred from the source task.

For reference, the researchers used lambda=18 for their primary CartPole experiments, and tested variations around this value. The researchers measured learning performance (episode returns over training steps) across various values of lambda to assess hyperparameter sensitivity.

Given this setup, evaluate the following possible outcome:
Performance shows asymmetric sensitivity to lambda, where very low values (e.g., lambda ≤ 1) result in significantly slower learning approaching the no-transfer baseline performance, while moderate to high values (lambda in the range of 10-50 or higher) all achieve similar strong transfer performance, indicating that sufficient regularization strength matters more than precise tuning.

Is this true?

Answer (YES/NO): NO